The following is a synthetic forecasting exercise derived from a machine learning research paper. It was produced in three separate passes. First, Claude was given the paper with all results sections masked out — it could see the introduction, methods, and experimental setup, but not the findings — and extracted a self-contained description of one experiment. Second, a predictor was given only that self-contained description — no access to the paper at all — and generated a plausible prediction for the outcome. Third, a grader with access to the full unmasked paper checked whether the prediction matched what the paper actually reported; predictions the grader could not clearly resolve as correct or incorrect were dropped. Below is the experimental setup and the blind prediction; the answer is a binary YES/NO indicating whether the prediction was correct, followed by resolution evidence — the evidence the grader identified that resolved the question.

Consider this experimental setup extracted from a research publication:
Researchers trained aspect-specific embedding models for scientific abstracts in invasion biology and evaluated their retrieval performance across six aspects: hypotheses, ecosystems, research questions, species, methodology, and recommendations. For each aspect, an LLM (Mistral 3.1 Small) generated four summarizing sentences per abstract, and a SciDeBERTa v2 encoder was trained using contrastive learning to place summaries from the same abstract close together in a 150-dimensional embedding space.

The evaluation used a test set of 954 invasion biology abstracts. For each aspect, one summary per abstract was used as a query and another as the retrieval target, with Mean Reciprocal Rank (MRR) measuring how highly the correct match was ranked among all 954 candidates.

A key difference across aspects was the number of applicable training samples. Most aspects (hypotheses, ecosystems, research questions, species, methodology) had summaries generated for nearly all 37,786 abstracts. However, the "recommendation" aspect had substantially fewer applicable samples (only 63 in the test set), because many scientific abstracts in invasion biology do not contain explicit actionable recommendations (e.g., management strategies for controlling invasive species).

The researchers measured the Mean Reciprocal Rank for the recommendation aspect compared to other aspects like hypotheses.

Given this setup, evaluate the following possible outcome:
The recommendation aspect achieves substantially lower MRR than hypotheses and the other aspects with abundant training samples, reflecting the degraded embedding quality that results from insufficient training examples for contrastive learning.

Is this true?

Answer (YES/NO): NO